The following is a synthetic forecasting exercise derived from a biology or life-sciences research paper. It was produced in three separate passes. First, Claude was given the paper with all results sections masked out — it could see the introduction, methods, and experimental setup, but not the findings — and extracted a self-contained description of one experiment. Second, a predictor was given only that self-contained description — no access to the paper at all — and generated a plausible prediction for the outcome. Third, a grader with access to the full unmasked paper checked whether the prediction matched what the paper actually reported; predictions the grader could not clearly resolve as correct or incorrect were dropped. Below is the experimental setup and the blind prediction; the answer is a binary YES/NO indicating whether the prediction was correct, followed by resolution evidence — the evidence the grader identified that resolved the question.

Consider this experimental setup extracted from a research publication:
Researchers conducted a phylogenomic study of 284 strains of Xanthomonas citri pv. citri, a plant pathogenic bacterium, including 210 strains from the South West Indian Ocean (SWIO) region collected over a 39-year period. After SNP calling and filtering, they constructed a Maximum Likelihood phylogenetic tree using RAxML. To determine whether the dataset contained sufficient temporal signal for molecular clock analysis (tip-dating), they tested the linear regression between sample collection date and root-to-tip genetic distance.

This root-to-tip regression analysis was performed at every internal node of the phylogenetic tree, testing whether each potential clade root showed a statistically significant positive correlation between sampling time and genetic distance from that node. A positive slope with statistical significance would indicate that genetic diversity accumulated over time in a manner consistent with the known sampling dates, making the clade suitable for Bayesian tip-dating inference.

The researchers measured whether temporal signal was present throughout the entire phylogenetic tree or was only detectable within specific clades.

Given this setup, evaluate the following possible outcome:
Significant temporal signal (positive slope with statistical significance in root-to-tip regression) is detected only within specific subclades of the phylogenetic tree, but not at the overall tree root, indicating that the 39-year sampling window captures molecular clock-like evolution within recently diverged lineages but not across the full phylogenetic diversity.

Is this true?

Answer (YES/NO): YES